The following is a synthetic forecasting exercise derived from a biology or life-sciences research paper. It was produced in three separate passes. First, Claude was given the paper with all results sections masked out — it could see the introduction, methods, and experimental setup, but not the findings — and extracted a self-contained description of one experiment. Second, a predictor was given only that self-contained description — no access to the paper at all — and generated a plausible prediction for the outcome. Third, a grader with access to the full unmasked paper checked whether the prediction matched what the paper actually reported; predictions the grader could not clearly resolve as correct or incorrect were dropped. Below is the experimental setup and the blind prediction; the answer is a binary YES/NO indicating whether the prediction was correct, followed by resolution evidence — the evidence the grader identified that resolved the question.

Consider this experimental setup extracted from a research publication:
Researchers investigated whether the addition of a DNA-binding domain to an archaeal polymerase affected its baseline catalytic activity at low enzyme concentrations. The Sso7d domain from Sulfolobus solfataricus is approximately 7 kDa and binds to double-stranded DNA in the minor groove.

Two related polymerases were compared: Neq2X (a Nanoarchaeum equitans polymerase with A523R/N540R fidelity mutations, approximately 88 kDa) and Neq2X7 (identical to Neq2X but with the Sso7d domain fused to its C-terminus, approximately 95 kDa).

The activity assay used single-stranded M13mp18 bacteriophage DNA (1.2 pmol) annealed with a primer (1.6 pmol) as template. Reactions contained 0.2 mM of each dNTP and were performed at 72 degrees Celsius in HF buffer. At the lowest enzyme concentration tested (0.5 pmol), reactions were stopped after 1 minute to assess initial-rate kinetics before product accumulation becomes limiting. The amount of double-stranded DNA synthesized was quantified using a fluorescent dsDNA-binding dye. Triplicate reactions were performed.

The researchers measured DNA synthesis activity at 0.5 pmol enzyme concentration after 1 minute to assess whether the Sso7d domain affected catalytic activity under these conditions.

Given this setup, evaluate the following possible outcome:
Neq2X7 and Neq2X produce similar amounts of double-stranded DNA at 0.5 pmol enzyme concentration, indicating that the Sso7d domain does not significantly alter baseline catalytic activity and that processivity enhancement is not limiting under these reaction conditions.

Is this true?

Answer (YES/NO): NO